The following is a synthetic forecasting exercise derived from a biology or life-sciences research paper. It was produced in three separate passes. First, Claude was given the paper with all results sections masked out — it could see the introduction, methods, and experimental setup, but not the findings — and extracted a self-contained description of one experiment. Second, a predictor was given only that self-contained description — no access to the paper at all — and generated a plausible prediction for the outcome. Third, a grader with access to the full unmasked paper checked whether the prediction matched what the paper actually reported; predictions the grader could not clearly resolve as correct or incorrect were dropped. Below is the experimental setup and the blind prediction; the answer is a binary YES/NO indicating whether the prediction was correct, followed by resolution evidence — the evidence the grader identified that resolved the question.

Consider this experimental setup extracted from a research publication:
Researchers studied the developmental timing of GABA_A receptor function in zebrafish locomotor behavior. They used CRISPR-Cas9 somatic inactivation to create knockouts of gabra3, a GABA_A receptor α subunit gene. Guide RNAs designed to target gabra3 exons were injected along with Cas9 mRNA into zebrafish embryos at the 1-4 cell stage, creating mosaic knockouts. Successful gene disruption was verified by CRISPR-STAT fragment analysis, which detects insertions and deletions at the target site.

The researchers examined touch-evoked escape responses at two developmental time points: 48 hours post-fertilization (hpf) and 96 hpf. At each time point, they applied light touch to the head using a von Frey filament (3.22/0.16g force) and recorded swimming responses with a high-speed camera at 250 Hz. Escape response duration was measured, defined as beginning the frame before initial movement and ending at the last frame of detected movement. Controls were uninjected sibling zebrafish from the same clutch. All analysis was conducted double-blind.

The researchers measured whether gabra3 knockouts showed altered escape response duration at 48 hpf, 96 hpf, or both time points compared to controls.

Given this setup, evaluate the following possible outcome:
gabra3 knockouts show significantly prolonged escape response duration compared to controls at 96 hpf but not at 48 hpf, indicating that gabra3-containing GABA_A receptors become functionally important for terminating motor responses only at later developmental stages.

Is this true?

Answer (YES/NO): NO